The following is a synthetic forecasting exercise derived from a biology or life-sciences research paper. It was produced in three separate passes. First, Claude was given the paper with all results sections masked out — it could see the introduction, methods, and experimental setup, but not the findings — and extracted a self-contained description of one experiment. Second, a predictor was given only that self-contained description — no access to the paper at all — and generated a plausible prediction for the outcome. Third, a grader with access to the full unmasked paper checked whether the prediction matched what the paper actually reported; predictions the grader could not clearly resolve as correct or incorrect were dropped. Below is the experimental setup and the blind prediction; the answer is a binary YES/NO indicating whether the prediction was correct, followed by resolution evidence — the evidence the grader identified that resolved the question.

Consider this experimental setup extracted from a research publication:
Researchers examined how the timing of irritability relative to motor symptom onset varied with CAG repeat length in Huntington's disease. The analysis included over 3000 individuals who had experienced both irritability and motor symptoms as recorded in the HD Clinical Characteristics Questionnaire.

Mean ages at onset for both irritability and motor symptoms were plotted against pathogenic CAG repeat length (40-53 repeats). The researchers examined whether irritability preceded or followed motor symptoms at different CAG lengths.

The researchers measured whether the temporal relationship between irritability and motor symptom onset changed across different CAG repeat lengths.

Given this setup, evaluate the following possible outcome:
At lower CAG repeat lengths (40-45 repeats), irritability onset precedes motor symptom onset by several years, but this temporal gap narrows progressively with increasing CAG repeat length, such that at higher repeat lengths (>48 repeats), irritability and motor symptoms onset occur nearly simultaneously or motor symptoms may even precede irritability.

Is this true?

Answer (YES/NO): NO